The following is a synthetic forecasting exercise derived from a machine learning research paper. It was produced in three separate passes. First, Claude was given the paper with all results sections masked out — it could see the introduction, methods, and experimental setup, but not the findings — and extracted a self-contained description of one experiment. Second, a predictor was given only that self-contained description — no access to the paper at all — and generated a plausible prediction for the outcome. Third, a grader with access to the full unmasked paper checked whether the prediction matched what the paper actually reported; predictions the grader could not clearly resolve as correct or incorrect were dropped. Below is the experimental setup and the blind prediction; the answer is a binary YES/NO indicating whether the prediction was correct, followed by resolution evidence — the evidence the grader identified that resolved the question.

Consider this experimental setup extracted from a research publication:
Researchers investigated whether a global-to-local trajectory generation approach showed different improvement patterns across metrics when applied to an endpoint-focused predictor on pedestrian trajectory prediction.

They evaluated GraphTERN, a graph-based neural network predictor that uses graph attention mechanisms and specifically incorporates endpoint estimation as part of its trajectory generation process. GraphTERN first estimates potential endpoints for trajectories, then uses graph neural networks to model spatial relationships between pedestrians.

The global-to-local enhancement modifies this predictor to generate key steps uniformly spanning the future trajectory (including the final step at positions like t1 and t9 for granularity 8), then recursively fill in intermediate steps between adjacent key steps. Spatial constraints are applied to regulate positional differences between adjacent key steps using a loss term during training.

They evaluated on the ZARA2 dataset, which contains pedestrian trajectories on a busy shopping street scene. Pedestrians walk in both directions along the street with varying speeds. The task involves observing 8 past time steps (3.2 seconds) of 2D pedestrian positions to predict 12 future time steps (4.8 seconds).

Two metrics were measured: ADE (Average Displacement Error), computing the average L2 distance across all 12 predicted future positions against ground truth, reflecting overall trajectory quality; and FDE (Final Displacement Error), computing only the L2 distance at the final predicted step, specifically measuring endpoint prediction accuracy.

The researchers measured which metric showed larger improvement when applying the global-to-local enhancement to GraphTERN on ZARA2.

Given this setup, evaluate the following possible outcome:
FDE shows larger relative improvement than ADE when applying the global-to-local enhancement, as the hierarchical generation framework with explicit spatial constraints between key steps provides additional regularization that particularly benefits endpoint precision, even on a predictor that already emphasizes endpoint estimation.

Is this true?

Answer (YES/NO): YES